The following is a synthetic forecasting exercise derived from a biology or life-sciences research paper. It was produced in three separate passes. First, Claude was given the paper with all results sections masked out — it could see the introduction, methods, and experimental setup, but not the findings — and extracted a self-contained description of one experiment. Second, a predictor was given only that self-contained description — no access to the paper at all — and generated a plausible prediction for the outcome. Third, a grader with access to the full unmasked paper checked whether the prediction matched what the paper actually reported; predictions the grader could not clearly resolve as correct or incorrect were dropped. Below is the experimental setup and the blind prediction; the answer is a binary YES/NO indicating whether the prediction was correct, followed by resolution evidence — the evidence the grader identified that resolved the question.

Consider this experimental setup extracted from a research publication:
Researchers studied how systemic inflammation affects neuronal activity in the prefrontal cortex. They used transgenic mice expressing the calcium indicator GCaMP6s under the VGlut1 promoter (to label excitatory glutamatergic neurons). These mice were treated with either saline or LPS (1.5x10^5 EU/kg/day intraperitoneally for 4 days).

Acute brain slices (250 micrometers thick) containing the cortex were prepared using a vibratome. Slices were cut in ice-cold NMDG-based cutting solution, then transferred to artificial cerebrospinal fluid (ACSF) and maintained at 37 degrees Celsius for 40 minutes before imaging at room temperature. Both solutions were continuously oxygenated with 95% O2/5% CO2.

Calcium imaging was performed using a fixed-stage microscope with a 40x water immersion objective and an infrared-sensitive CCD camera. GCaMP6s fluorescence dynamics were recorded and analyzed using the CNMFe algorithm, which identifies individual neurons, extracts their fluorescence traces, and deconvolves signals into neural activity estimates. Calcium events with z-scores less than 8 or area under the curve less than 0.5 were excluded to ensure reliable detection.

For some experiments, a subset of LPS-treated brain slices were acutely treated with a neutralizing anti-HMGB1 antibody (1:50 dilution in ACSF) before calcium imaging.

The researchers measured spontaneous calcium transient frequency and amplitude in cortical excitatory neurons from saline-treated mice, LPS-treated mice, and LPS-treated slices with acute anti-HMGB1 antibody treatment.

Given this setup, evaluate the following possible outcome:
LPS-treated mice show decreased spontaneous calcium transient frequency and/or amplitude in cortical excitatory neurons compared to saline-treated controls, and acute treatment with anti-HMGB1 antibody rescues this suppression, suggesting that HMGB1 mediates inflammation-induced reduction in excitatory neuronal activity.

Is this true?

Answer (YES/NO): NO